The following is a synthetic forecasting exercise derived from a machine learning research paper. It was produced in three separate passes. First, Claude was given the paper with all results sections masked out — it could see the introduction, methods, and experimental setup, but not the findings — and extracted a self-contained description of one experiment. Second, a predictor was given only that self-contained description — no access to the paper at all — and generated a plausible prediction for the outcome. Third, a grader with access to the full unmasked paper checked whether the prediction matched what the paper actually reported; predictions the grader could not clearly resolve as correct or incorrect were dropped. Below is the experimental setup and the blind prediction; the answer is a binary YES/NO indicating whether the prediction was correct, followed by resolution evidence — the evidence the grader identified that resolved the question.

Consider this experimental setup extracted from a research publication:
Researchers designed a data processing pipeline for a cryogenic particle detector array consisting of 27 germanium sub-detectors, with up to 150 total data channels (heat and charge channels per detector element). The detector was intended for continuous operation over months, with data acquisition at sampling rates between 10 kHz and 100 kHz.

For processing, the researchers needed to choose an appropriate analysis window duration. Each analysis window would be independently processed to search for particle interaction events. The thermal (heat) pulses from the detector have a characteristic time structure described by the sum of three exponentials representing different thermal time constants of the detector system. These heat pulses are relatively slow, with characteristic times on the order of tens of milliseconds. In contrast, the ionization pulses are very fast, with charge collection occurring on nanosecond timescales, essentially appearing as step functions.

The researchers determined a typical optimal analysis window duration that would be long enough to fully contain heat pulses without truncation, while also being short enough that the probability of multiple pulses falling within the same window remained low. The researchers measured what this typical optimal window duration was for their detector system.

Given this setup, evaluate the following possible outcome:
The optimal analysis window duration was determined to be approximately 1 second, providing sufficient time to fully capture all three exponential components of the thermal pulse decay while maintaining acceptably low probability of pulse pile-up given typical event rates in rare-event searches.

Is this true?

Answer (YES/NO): YES